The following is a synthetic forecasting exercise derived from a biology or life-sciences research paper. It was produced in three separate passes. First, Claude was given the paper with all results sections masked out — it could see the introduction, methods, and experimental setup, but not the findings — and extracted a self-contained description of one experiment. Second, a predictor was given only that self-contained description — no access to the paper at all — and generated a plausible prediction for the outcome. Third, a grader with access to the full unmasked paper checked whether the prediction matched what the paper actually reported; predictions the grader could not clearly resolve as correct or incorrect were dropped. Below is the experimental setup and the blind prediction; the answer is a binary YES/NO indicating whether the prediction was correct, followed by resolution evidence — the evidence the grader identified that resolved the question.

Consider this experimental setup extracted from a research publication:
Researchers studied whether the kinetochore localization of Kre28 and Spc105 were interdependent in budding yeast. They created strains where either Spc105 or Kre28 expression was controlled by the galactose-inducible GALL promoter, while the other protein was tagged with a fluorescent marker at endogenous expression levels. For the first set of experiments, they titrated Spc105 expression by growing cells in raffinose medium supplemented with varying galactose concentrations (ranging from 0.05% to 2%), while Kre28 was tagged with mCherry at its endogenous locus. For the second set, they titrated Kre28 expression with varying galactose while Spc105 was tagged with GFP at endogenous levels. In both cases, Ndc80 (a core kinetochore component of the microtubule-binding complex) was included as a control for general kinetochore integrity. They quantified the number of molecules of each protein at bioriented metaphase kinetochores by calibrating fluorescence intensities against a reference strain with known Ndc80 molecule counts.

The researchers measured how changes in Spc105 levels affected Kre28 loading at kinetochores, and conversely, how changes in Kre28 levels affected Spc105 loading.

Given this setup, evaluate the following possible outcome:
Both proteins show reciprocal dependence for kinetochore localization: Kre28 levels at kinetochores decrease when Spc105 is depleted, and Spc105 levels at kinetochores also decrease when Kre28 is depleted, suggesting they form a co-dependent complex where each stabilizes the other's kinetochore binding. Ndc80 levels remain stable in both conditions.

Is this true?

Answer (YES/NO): NO